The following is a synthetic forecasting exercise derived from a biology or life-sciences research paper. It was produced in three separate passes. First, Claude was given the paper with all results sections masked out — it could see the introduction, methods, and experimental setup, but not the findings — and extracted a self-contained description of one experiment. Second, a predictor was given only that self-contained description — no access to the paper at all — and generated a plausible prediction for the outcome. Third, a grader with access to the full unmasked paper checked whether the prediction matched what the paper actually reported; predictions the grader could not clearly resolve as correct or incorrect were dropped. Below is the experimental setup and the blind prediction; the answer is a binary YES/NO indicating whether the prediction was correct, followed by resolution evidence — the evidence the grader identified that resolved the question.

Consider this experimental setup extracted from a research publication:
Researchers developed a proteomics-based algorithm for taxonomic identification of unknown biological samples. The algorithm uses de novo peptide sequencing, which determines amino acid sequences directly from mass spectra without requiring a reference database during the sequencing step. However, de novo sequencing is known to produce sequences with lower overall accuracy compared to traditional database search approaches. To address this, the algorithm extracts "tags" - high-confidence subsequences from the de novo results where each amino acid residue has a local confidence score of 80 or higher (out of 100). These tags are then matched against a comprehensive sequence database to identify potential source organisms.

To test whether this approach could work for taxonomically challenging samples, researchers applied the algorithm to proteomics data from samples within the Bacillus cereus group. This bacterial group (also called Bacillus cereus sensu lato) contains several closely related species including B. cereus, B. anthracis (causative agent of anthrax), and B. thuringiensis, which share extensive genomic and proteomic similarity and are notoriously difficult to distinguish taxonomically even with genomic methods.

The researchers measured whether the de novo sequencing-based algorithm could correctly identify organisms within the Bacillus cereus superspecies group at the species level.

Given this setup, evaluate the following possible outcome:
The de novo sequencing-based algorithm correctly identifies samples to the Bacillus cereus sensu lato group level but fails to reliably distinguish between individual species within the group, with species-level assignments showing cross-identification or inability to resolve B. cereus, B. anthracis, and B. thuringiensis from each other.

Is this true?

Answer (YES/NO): NO